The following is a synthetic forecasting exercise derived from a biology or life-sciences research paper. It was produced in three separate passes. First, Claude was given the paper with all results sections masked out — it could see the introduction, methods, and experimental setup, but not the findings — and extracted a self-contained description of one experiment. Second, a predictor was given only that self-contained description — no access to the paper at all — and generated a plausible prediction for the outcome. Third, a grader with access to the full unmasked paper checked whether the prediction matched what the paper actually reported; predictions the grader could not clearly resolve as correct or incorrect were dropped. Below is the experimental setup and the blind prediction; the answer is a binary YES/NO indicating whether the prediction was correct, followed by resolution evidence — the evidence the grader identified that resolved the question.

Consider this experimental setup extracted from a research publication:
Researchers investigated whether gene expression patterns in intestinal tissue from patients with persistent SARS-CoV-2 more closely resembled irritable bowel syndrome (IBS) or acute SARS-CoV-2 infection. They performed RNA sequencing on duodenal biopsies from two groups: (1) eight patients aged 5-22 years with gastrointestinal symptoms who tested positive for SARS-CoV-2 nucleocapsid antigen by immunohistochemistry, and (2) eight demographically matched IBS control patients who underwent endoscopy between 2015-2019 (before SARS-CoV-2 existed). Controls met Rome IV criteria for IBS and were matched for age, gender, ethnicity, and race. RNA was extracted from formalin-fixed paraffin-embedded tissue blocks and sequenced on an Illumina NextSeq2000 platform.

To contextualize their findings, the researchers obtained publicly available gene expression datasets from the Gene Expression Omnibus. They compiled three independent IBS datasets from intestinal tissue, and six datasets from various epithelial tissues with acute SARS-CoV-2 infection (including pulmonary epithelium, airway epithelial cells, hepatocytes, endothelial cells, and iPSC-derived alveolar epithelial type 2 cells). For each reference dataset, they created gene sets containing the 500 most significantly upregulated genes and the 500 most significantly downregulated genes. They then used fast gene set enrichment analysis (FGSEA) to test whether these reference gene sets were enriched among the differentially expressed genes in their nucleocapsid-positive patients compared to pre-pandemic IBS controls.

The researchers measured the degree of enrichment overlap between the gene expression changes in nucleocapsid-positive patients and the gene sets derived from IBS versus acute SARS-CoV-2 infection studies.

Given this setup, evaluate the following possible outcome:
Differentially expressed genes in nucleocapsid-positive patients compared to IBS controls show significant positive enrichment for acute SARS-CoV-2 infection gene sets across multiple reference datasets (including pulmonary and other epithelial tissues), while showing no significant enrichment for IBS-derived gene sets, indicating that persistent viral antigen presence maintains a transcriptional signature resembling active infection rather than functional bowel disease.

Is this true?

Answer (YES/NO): NO